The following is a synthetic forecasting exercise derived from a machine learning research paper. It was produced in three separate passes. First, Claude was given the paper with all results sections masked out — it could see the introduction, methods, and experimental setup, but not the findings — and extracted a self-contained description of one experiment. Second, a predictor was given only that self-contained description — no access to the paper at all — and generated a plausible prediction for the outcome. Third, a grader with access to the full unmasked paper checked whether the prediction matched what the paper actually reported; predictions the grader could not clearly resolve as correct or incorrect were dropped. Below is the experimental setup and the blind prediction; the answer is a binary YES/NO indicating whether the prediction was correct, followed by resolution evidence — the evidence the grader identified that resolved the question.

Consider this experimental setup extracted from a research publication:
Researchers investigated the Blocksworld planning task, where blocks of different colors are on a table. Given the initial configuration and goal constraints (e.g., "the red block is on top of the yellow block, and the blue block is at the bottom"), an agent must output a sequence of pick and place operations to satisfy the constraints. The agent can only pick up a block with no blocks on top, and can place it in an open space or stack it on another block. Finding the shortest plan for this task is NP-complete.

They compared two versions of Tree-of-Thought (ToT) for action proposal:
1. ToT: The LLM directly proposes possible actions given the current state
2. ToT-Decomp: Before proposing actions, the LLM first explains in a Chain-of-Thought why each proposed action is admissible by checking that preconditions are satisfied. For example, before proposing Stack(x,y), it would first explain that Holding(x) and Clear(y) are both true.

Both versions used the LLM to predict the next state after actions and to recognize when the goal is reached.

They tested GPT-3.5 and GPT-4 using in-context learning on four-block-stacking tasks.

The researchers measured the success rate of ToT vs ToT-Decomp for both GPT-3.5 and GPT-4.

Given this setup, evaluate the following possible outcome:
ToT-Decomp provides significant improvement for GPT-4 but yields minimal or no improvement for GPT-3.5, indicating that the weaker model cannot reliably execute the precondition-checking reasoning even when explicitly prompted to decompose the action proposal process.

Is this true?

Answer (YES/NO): NO